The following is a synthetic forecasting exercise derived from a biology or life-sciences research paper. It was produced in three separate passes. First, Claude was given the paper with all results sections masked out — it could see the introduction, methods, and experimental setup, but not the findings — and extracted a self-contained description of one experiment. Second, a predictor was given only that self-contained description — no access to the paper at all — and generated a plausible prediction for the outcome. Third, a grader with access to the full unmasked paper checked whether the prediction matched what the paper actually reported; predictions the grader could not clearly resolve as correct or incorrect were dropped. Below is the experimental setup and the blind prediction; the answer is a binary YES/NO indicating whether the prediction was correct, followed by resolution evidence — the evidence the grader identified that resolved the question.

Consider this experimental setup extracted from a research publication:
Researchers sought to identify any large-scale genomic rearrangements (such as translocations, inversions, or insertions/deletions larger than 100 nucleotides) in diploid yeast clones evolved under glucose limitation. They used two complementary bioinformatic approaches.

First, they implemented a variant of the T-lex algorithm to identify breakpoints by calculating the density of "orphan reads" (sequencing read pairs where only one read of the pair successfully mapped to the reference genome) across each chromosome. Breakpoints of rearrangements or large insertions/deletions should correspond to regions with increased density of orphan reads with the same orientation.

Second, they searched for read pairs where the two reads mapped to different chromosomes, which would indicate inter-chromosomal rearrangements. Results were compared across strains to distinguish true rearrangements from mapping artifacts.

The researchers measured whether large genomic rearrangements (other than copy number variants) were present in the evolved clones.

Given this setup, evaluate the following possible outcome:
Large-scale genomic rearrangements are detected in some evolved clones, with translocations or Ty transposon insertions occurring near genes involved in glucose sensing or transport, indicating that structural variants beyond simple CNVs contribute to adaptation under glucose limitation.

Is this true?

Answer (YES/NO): NO